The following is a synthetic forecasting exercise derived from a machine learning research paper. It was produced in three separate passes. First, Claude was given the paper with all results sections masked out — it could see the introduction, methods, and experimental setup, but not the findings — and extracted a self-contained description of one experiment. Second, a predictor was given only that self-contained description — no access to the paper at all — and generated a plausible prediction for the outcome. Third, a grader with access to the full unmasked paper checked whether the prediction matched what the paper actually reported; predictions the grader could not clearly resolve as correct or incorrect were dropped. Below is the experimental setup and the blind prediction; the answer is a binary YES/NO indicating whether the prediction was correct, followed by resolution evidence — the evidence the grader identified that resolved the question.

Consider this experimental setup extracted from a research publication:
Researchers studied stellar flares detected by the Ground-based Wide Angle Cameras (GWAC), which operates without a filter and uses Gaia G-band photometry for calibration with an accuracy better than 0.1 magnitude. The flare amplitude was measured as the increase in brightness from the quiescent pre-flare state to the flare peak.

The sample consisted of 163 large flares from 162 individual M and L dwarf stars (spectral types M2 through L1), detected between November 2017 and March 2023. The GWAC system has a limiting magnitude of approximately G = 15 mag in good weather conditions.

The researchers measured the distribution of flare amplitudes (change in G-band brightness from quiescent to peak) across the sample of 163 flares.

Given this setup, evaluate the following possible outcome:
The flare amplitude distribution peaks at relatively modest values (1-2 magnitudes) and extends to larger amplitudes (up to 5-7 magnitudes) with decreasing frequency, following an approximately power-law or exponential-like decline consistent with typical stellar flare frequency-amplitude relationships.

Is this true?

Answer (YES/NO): NO